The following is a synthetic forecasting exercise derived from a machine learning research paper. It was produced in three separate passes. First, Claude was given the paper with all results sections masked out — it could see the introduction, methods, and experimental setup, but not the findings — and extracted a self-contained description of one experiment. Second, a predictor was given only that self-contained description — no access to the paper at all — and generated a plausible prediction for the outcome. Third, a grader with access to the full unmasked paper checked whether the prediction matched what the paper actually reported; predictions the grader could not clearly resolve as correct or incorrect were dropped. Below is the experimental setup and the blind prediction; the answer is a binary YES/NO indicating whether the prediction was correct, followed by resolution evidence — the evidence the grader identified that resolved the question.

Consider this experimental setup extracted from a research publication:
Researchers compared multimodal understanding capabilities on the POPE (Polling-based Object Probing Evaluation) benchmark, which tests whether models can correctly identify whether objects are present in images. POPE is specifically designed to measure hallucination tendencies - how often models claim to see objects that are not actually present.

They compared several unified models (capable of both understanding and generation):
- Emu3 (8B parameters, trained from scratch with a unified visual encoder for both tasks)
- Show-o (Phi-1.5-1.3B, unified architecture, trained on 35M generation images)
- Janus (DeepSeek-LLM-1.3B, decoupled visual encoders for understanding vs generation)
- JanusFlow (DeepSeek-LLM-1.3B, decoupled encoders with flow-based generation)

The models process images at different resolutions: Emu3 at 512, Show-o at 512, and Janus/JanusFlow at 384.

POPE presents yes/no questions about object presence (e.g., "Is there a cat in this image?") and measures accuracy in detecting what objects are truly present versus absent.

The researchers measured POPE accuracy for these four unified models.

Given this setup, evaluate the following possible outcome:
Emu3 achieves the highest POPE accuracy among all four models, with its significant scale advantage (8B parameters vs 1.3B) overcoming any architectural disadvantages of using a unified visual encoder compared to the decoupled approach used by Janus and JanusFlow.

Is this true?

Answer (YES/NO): NO